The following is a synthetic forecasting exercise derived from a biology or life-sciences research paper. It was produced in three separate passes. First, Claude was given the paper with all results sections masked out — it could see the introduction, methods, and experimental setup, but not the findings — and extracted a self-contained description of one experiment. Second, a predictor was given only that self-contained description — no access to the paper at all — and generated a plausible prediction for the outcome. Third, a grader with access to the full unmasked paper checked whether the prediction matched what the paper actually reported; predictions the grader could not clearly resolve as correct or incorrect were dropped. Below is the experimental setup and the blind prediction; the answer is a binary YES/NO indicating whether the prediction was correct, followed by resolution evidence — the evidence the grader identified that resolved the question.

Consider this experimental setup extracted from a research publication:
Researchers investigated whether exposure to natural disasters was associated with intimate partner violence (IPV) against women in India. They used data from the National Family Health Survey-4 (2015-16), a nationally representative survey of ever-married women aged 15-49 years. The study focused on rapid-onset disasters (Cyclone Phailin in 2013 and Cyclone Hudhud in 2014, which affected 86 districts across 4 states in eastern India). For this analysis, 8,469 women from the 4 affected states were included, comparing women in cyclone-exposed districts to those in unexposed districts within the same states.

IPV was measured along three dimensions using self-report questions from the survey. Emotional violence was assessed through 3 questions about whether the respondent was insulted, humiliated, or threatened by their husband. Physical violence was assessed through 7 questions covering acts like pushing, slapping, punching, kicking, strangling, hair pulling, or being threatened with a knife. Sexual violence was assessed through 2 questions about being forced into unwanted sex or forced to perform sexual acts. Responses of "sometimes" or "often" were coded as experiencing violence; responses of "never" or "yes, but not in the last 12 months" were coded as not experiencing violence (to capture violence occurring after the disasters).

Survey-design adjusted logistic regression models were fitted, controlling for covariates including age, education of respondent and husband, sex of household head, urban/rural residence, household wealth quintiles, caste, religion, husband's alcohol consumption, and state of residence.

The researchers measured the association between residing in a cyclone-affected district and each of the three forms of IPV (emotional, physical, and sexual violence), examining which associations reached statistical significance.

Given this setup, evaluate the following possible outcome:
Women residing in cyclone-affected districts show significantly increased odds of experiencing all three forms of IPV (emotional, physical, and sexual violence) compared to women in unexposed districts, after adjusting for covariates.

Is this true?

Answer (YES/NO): NO